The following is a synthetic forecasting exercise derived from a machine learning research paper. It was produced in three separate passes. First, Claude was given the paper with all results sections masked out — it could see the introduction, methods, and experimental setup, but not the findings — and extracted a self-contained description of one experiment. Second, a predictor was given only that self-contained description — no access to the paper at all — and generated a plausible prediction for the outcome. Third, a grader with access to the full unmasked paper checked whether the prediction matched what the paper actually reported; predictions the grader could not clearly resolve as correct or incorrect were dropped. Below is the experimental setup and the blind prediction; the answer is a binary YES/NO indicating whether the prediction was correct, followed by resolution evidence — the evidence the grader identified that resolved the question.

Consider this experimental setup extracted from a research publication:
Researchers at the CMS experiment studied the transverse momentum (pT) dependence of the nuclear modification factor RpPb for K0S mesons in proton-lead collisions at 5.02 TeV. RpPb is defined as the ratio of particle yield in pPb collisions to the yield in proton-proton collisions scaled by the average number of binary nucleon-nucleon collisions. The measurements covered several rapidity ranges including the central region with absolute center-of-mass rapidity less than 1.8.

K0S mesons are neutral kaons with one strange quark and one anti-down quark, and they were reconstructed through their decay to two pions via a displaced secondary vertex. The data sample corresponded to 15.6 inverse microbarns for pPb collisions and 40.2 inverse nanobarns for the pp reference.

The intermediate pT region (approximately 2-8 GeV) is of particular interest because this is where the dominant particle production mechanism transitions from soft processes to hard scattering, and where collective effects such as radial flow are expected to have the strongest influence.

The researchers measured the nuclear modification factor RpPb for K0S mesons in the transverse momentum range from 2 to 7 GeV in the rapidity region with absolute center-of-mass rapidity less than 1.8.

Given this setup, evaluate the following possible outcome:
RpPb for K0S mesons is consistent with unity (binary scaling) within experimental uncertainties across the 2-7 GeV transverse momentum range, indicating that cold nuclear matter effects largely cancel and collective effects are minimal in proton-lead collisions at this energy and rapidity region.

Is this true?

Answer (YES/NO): YES